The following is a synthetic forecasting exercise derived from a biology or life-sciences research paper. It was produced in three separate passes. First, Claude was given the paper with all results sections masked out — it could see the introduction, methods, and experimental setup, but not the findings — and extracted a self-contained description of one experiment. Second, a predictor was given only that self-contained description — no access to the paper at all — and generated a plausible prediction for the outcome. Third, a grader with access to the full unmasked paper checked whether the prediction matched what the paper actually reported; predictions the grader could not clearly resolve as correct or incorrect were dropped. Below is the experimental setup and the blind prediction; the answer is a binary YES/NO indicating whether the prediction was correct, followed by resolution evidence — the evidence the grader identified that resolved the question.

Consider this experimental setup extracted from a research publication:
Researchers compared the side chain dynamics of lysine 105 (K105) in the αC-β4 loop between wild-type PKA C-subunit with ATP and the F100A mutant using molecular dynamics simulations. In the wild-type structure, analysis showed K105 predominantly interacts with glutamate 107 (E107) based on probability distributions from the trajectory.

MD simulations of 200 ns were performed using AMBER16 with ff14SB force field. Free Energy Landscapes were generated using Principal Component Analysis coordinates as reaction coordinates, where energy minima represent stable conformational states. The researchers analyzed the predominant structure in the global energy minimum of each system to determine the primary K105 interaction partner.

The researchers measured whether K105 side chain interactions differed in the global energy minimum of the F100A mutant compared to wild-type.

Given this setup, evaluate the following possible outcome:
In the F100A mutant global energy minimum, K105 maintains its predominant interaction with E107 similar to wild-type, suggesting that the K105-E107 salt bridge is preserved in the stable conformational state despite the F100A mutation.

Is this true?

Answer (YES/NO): NO